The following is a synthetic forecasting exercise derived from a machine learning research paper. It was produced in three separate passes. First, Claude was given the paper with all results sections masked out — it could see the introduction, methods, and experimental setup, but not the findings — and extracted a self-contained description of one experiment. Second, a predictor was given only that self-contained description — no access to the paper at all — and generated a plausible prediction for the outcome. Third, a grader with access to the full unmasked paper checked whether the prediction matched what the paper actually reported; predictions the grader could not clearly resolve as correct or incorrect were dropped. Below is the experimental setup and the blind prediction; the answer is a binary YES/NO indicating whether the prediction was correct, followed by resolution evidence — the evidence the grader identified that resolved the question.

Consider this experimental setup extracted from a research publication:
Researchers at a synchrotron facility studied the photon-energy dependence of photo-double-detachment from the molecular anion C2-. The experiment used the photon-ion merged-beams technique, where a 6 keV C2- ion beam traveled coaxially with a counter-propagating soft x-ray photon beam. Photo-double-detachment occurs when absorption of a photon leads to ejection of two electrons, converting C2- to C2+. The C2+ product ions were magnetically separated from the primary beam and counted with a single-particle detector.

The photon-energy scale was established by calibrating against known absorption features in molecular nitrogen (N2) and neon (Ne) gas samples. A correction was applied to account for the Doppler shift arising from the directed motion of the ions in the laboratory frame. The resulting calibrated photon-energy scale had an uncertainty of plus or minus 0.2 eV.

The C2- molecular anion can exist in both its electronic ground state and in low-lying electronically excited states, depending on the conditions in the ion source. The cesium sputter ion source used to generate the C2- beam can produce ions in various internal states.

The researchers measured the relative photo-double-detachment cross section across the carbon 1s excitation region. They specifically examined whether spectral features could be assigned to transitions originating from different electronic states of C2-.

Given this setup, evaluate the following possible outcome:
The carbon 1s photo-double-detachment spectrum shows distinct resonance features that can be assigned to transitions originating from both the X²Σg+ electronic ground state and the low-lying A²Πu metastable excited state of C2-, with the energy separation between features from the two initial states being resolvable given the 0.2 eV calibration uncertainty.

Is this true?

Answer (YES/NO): NO